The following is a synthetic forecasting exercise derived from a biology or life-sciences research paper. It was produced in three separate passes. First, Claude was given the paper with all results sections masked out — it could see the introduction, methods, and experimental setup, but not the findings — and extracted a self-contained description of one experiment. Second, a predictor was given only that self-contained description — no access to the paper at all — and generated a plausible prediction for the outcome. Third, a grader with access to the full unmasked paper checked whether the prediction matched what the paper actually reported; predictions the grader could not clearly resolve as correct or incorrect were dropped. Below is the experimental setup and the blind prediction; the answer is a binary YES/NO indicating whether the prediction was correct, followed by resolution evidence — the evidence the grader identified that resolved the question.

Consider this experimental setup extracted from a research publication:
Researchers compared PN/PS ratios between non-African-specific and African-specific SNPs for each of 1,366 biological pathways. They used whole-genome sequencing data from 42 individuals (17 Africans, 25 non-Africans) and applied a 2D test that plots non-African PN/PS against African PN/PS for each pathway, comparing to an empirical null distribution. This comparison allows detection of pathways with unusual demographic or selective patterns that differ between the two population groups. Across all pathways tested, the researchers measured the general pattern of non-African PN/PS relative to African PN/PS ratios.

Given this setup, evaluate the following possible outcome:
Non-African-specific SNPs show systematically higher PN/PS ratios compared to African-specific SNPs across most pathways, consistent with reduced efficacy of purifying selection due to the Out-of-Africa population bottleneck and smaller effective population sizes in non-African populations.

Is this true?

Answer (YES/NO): YES